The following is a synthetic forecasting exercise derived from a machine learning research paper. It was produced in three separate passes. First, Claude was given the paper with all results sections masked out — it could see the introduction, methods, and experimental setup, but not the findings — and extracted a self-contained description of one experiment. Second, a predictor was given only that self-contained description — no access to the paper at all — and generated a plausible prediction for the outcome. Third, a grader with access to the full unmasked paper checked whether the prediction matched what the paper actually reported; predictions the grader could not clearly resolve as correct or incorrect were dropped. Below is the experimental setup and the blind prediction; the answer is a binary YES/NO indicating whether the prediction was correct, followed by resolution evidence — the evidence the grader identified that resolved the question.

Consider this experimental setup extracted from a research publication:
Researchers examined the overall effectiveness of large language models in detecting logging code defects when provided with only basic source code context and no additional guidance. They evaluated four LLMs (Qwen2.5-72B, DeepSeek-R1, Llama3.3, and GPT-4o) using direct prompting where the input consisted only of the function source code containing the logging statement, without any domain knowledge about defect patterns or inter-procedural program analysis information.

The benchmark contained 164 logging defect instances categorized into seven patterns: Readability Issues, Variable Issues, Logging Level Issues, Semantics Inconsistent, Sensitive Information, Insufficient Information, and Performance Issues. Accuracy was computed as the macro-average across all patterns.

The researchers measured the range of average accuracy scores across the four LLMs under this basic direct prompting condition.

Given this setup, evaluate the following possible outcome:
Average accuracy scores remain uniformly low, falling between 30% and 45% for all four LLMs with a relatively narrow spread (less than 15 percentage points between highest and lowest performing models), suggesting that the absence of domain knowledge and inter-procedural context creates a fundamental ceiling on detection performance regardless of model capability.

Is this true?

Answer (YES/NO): NO